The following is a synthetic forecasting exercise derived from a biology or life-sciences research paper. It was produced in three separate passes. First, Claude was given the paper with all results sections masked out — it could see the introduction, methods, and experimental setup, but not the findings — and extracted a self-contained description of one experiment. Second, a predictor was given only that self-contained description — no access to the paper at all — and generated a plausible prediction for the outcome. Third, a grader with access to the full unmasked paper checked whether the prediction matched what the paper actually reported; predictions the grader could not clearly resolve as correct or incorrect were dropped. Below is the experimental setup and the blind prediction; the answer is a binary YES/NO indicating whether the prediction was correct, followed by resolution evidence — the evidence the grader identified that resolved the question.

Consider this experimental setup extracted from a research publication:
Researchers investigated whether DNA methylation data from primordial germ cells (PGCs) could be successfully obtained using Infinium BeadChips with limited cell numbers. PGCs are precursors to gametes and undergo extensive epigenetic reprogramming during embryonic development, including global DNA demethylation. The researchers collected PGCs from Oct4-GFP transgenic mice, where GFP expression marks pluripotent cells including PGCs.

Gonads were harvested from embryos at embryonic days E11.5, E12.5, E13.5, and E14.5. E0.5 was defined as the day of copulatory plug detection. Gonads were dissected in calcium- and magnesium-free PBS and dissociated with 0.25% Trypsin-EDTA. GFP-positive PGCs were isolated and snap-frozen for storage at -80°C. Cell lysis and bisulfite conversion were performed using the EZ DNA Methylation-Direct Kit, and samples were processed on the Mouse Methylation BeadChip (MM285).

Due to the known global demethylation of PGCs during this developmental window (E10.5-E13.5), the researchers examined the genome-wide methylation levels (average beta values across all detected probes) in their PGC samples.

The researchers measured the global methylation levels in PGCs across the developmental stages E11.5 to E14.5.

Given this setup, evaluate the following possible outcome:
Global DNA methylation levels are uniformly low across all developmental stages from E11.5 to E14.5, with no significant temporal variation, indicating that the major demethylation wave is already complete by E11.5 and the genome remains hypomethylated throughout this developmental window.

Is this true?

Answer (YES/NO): NO